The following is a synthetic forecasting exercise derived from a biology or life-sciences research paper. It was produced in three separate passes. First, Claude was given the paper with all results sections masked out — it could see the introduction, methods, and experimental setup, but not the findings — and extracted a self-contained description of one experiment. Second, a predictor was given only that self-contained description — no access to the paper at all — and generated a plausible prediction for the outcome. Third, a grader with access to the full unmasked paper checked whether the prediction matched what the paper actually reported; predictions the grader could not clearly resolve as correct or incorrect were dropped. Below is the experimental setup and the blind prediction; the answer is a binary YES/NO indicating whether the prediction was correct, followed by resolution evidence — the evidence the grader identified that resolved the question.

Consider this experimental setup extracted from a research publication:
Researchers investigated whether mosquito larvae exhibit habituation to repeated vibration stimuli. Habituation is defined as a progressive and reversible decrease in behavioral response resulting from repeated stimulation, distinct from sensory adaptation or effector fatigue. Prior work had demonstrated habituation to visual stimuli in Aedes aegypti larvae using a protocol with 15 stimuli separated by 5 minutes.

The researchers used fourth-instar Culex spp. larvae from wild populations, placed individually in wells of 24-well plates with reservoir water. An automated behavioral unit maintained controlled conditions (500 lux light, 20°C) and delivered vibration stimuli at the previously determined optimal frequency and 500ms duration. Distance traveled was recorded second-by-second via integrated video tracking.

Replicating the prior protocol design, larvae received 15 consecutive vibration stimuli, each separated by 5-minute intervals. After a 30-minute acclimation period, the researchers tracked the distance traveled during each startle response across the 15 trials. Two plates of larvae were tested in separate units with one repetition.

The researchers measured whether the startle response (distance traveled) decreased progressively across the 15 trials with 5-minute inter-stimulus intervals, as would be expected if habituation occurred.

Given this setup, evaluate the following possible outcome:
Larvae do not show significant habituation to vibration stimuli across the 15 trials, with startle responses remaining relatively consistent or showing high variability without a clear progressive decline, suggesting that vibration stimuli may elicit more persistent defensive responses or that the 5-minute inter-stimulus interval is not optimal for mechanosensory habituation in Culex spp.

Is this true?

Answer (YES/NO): YES